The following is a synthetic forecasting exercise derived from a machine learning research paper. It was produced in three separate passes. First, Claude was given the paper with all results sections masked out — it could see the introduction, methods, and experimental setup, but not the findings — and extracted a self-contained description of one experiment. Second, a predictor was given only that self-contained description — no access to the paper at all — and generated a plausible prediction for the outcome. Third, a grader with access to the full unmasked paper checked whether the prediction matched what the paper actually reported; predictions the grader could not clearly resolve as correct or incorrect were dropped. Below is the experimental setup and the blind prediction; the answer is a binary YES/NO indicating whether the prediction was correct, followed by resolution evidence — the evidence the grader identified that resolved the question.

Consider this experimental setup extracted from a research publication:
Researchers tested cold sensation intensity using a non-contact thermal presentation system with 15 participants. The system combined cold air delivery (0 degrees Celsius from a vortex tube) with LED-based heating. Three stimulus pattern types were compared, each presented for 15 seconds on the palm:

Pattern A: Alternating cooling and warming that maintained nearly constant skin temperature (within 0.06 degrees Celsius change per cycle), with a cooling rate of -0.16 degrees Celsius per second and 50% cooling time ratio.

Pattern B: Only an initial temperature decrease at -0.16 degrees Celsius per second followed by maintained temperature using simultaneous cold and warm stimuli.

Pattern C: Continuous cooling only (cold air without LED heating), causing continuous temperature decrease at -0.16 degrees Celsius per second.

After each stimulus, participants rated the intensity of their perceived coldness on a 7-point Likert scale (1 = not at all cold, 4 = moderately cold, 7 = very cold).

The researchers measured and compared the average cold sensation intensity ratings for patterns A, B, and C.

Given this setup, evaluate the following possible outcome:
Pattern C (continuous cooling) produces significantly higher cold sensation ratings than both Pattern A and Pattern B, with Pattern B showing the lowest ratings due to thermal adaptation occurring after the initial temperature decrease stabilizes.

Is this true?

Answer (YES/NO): NO